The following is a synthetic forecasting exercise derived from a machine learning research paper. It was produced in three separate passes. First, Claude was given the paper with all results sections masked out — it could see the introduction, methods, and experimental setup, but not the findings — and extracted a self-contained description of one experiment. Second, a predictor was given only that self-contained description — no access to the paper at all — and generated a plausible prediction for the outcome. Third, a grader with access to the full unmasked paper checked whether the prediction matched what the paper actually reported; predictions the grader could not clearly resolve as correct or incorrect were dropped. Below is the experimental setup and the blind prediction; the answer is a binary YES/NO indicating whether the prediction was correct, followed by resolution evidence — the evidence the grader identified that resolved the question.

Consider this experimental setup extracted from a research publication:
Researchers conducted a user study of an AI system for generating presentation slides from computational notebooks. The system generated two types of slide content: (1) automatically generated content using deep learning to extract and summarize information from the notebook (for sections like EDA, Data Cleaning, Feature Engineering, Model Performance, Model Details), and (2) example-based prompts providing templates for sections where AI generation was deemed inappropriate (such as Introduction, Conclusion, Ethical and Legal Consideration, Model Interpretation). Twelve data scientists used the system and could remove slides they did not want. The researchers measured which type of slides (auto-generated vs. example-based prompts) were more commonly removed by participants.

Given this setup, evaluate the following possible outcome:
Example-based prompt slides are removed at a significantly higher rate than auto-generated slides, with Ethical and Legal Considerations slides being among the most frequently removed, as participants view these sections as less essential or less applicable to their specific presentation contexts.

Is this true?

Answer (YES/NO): YES